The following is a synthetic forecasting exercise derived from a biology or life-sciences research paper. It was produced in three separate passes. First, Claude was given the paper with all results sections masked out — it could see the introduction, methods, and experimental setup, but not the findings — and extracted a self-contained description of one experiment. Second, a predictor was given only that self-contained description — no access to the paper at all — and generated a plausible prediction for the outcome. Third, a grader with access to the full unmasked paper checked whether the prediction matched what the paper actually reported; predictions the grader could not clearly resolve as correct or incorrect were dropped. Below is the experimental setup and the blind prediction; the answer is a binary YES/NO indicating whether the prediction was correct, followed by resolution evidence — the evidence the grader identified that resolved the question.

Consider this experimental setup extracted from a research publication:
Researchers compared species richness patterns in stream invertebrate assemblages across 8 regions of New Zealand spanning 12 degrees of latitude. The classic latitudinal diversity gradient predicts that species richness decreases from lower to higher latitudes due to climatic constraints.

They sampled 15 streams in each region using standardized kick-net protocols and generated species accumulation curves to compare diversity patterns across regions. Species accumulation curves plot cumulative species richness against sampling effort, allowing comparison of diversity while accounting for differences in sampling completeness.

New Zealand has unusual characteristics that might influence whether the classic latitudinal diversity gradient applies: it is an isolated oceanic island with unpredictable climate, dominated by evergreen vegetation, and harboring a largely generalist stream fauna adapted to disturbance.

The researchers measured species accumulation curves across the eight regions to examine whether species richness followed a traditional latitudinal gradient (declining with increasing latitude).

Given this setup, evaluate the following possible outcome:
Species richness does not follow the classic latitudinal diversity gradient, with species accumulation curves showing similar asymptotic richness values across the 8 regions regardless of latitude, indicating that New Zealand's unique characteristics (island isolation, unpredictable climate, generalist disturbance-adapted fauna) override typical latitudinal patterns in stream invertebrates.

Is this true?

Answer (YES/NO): NO